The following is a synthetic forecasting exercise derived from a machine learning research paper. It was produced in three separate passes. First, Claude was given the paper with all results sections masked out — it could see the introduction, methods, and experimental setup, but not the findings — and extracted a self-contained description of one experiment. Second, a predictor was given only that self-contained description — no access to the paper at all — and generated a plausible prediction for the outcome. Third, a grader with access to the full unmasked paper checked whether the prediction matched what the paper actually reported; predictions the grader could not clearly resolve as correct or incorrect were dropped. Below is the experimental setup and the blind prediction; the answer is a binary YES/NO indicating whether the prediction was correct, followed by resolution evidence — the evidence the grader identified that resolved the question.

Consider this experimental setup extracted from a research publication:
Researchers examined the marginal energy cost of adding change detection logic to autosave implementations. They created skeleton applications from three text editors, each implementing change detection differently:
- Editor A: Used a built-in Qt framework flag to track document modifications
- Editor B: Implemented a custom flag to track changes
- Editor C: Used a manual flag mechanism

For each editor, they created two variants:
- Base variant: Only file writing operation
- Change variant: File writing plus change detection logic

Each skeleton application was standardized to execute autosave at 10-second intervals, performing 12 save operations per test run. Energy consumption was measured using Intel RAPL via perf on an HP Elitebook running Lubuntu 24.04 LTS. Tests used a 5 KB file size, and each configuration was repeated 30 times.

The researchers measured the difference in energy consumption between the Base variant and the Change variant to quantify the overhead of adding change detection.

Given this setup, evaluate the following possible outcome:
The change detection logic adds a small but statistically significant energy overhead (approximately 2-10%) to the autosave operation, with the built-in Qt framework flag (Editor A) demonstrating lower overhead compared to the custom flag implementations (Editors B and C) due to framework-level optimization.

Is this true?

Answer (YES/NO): NO